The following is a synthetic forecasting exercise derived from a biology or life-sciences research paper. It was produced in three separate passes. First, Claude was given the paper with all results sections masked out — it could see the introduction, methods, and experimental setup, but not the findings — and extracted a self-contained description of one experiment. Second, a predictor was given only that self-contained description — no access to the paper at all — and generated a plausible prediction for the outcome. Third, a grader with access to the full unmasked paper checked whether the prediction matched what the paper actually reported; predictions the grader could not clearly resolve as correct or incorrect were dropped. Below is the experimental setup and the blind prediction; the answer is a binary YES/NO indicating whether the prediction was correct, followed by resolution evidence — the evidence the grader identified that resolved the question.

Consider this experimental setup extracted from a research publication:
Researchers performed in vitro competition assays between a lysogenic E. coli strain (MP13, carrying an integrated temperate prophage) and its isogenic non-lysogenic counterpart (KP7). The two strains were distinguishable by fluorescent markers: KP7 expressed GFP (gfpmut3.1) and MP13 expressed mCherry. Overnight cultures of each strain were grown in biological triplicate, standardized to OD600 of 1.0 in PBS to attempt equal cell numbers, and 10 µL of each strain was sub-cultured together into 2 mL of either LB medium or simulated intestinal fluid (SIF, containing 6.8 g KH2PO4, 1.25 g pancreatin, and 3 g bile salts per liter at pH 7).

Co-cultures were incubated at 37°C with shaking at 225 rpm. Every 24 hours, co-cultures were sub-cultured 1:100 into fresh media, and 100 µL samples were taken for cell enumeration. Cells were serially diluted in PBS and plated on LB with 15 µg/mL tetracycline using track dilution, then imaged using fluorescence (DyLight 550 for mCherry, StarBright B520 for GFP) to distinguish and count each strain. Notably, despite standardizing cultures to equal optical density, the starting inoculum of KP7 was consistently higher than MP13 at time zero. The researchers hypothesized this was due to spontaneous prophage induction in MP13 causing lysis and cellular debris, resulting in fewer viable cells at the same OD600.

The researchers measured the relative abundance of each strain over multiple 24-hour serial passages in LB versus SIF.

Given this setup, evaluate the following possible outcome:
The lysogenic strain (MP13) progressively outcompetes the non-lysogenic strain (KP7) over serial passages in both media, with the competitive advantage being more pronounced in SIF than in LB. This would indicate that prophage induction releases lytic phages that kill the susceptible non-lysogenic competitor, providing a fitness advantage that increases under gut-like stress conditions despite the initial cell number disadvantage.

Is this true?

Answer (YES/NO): YES